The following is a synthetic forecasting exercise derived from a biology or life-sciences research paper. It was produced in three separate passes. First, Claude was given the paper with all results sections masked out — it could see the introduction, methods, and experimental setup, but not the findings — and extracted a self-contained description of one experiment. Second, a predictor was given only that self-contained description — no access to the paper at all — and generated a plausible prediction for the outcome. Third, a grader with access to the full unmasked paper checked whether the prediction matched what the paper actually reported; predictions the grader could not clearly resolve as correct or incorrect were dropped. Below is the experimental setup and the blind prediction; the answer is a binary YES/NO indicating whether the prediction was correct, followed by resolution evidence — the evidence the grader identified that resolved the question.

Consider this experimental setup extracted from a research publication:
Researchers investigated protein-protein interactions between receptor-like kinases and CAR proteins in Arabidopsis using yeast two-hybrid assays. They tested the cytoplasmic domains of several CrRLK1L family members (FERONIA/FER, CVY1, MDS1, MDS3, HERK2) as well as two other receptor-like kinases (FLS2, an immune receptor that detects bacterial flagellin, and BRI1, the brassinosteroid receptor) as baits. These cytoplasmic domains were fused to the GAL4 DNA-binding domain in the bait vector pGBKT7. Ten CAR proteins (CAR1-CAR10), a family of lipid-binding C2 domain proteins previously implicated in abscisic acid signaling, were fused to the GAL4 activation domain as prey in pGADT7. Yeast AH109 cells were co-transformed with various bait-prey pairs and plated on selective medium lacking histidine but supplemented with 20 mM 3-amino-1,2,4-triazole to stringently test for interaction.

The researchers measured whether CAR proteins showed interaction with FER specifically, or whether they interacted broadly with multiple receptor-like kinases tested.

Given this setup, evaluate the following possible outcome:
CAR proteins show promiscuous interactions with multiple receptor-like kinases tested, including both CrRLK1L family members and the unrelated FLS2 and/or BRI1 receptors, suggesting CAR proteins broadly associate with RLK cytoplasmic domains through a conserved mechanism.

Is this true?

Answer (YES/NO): NO